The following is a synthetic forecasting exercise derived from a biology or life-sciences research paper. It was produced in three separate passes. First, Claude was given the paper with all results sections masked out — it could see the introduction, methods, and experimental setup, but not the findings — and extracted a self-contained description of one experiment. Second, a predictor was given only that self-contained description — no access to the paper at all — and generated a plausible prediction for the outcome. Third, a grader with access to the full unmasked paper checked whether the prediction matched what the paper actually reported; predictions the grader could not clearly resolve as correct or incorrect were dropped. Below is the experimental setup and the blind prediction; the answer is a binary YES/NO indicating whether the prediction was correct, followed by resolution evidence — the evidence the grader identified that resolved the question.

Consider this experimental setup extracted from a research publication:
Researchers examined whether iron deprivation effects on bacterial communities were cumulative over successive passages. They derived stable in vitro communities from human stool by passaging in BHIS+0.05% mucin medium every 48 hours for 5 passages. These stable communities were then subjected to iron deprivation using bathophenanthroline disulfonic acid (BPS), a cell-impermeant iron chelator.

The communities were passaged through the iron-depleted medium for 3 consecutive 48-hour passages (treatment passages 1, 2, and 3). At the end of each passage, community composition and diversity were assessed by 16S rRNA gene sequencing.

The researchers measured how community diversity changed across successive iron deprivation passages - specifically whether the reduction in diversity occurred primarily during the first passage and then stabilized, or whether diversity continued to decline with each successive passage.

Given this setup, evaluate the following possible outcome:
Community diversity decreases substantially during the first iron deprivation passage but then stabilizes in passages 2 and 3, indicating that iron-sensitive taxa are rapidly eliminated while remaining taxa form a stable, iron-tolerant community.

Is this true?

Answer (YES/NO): NO